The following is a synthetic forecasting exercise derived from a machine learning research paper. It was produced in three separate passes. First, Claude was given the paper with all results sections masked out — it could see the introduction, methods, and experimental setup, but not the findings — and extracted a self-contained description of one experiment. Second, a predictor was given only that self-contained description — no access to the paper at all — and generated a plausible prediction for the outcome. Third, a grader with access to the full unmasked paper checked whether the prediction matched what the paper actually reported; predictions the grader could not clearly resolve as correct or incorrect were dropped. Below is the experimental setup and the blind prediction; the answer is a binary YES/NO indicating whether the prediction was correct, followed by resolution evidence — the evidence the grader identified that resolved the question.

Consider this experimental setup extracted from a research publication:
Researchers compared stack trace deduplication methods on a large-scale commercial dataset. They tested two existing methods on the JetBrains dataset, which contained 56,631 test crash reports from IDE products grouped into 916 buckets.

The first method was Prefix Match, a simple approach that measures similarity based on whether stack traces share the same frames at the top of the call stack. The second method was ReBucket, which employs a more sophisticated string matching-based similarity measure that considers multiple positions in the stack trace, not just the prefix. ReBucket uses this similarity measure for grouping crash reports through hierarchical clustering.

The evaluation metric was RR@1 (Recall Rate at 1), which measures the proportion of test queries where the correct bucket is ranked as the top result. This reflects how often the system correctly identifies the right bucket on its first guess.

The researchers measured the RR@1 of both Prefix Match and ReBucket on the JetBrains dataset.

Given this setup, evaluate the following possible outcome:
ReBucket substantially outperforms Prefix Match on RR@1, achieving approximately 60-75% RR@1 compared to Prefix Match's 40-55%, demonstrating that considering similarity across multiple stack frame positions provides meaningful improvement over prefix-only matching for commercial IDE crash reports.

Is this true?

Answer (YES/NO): NO